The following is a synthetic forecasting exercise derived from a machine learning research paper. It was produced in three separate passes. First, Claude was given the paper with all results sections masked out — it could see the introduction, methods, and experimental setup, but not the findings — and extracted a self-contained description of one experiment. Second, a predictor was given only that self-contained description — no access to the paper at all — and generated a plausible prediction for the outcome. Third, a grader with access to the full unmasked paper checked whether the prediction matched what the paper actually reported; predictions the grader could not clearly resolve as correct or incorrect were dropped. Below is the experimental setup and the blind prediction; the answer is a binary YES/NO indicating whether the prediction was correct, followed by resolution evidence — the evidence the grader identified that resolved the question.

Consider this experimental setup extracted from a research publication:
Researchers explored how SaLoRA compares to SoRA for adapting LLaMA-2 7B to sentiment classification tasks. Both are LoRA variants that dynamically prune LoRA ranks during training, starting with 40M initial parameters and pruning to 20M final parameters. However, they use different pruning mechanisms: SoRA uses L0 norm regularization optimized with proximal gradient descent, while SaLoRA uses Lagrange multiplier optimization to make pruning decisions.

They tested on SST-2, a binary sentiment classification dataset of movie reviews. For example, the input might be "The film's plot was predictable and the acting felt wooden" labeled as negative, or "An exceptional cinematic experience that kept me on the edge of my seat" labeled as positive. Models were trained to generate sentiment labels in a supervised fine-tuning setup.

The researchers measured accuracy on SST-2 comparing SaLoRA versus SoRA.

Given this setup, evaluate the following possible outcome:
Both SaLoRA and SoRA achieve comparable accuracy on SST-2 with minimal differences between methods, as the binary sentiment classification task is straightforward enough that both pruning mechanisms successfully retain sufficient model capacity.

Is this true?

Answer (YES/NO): YES